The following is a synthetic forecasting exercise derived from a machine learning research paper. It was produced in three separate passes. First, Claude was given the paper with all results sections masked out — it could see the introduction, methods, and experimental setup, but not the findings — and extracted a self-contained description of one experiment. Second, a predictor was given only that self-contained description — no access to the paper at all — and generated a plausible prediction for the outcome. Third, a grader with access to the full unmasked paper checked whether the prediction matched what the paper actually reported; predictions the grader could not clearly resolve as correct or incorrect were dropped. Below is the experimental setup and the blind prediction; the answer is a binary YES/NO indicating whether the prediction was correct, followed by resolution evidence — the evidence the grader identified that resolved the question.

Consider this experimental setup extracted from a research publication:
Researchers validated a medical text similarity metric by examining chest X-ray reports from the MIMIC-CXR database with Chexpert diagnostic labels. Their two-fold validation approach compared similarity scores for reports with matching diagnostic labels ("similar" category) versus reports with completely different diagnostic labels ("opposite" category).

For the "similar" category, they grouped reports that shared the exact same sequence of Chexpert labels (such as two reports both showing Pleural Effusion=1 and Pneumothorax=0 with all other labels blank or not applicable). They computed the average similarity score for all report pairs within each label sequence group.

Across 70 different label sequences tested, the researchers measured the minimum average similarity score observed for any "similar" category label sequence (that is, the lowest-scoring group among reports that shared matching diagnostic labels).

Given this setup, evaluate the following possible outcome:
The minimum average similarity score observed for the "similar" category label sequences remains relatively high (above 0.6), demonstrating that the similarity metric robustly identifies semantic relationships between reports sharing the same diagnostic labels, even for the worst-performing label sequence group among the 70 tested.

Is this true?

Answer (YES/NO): YES